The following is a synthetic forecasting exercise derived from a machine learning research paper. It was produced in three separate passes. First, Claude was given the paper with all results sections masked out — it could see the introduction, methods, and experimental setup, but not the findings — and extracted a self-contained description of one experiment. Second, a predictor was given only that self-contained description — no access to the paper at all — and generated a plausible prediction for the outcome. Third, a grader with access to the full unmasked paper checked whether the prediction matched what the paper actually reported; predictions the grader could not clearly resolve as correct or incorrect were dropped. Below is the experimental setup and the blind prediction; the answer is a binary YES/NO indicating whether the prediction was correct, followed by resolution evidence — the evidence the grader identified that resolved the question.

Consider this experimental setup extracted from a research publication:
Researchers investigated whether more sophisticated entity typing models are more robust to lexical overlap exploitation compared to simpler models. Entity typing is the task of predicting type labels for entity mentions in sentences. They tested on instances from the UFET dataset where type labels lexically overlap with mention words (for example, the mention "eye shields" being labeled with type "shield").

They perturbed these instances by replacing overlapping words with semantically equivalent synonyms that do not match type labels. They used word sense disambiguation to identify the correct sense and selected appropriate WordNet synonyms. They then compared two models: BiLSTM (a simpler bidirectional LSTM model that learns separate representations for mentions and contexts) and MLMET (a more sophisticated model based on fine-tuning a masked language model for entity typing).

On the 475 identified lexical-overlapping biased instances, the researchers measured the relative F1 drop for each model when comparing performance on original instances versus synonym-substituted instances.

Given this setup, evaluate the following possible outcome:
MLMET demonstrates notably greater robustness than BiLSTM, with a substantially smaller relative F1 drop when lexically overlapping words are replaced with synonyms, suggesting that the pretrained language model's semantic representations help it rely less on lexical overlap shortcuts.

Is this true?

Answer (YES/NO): YES